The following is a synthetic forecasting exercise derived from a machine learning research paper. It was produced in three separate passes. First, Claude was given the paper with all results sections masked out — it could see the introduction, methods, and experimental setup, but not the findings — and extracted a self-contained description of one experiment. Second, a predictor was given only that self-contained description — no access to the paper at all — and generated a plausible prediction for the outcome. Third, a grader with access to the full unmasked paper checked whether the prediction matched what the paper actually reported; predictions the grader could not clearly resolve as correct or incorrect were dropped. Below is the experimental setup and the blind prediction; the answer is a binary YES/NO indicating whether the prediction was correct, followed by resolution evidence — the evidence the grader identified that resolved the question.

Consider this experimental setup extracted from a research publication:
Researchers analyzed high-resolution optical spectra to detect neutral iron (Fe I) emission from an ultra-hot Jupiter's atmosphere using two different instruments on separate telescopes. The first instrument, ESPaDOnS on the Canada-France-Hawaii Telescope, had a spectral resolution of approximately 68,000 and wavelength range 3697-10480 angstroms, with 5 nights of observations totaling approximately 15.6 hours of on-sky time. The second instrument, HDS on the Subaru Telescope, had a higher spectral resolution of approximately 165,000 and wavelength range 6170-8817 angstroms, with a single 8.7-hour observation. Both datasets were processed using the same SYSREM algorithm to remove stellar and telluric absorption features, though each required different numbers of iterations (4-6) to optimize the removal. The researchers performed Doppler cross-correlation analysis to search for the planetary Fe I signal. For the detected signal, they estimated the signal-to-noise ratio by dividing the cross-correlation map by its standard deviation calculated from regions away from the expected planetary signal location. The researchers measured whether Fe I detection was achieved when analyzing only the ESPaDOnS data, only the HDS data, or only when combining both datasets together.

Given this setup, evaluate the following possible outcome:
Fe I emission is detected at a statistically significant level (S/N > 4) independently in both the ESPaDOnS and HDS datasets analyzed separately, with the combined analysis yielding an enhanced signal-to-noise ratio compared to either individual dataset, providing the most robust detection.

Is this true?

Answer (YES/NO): YES